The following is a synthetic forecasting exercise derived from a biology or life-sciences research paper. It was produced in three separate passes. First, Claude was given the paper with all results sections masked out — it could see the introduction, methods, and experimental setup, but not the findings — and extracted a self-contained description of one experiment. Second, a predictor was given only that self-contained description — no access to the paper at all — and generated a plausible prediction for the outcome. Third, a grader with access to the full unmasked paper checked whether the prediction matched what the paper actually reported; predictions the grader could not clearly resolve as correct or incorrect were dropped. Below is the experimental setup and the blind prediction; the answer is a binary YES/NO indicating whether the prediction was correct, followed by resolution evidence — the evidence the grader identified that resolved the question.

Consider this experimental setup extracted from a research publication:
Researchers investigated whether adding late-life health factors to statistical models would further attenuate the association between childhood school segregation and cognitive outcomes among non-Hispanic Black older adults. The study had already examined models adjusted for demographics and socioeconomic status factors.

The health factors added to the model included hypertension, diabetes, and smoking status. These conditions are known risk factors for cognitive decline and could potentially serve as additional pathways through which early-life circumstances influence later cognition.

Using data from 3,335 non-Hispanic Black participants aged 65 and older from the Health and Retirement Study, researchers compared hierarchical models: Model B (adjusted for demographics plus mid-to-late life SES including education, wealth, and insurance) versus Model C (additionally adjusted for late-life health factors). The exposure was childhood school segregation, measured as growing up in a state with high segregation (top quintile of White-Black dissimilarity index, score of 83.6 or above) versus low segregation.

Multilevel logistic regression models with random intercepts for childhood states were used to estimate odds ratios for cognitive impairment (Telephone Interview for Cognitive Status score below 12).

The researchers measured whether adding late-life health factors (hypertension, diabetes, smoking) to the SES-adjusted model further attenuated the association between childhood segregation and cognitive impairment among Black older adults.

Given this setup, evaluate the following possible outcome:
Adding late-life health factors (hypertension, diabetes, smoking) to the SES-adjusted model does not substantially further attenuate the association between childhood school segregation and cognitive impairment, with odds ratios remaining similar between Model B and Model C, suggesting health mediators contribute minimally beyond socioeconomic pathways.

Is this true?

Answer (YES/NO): YES